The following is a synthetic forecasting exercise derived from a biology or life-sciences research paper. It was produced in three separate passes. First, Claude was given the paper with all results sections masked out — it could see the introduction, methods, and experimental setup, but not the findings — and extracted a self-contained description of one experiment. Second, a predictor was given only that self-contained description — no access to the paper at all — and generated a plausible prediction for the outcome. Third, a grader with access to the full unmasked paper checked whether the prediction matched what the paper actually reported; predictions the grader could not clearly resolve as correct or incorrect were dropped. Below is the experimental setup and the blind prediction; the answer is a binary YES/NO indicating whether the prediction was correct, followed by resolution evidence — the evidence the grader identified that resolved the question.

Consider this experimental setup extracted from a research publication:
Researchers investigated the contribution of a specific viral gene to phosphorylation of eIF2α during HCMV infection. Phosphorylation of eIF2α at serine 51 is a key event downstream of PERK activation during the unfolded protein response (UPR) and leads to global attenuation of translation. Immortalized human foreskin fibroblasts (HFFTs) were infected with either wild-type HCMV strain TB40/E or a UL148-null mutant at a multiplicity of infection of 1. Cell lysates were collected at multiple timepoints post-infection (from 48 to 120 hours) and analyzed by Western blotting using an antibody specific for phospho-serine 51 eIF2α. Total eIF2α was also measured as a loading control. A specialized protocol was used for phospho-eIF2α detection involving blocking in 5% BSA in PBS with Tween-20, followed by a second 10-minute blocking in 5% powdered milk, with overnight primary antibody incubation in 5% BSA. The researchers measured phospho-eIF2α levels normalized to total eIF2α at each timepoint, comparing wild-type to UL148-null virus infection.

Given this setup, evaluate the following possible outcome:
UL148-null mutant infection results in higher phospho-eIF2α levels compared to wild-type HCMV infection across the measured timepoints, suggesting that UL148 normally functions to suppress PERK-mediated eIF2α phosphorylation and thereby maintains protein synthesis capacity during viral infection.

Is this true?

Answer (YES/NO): NO